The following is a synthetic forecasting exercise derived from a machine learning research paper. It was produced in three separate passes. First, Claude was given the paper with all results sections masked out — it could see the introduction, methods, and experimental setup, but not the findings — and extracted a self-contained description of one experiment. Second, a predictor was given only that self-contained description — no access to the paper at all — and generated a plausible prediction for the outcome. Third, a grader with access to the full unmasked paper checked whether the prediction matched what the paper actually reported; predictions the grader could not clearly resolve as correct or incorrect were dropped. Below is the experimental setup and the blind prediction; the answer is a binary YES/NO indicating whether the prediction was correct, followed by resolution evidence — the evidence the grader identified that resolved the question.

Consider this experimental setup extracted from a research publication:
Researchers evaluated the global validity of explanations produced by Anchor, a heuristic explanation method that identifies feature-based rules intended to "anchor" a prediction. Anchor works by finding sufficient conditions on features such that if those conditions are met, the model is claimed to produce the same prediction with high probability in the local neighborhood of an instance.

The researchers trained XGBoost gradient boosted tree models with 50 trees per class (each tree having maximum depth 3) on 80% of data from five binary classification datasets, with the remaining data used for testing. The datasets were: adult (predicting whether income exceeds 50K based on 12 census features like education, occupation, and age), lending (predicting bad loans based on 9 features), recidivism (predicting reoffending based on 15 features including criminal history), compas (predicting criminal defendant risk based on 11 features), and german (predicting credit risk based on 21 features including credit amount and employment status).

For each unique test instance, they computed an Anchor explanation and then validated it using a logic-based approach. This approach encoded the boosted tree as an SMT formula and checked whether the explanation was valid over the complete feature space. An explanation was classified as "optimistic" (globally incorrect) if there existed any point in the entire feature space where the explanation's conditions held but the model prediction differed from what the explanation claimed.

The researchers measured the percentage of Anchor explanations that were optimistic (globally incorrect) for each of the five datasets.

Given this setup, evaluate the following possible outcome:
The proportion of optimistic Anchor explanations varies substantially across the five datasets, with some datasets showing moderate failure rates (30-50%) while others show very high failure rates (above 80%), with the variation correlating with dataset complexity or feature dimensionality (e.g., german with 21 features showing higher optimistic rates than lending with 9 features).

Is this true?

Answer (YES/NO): NO